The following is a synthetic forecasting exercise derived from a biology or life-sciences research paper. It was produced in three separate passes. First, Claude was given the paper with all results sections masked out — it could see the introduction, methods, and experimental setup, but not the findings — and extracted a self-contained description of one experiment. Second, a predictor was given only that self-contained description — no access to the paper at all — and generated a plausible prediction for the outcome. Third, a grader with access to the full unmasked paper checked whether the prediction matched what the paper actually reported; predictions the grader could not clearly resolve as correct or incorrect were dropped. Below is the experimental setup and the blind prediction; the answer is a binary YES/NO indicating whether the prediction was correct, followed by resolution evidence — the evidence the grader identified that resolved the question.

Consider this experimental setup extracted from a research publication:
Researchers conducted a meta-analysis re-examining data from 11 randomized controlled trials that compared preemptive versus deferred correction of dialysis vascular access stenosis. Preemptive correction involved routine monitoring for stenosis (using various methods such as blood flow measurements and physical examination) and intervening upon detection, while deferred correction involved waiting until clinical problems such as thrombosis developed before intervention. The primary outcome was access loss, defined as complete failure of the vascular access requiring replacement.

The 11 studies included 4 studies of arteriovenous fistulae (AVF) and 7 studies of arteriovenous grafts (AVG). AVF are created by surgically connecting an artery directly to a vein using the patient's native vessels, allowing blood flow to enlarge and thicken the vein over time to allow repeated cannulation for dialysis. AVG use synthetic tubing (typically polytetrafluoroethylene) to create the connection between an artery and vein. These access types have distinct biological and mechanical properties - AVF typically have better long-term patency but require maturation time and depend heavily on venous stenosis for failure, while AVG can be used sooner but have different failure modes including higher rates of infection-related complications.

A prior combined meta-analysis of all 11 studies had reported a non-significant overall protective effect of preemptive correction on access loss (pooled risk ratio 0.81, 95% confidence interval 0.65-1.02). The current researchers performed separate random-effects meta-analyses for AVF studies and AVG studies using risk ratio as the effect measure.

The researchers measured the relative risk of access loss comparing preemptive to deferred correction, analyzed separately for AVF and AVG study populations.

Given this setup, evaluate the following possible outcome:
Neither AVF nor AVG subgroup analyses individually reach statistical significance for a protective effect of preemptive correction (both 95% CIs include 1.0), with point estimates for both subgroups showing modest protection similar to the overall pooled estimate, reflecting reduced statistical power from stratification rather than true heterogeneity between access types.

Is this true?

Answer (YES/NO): NO